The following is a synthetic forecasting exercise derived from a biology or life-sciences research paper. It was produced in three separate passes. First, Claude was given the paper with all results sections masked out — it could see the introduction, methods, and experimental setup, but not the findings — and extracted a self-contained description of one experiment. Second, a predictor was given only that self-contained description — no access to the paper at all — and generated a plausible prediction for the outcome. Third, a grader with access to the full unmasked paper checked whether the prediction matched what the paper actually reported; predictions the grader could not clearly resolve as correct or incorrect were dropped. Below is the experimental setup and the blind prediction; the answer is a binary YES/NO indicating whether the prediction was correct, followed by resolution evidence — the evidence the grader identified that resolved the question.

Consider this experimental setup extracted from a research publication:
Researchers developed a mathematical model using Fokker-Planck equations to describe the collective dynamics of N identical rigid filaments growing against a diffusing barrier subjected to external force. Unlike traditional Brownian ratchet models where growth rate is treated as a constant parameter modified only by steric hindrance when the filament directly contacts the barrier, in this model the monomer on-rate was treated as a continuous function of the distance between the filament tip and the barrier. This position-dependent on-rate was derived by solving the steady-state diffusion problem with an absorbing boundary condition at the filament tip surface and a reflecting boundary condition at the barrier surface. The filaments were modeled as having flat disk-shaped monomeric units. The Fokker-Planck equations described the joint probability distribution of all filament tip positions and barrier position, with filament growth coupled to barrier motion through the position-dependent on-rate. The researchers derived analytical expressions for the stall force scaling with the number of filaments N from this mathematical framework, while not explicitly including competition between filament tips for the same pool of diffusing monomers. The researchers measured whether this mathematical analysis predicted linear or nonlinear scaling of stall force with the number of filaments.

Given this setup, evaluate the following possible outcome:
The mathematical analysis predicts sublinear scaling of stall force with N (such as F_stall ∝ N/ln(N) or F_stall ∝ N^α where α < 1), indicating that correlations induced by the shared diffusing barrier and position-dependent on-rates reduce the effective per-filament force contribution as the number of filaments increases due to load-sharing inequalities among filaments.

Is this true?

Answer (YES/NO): NO